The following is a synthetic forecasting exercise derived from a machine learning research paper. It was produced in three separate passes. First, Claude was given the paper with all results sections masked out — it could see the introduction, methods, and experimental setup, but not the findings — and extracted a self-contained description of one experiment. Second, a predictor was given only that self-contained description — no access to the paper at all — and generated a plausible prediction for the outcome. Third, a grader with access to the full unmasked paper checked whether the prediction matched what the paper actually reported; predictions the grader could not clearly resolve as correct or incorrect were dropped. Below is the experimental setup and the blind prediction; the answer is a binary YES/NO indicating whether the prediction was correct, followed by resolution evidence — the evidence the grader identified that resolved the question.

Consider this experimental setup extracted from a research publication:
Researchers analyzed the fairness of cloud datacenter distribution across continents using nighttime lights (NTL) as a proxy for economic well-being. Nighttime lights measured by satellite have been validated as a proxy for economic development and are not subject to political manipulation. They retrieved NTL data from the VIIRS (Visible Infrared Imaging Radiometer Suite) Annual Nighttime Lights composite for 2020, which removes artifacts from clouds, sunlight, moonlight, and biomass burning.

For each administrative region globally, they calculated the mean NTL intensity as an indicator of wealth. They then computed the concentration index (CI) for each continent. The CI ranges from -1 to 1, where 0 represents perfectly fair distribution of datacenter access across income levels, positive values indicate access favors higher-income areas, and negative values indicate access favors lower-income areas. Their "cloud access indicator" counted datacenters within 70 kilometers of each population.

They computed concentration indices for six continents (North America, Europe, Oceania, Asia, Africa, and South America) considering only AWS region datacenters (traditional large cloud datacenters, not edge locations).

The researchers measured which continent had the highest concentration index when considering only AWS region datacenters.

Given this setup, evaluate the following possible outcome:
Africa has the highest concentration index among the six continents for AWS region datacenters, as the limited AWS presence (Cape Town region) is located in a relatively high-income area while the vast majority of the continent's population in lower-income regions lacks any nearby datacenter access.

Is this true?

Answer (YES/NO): YES